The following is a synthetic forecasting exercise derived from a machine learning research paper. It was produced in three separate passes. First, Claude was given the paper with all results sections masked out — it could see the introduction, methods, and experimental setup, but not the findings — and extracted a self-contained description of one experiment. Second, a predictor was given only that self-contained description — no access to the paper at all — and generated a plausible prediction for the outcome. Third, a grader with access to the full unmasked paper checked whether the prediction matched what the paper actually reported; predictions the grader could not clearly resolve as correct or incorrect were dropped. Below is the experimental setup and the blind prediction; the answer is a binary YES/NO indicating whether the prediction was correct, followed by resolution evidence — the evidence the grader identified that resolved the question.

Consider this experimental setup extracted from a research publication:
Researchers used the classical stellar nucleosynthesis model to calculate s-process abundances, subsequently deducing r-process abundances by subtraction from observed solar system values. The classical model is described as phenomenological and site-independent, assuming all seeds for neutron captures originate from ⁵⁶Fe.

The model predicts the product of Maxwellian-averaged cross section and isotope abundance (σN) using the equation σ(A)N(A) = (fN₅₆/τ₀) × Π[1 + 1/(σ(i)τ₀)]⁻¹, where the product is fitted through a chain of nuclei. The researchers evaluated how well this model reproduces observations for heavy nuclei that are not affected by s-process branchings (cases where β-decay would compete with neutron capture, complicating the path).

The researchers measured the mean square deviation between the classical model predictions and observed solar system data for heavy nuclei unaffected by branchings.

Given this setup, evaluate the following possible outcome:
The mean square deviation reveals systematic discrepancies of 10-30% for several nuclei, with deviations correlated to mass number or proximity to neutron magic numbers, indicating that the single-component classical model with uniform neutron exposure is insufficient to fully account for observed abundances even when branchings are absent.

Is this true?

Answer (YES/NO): NO